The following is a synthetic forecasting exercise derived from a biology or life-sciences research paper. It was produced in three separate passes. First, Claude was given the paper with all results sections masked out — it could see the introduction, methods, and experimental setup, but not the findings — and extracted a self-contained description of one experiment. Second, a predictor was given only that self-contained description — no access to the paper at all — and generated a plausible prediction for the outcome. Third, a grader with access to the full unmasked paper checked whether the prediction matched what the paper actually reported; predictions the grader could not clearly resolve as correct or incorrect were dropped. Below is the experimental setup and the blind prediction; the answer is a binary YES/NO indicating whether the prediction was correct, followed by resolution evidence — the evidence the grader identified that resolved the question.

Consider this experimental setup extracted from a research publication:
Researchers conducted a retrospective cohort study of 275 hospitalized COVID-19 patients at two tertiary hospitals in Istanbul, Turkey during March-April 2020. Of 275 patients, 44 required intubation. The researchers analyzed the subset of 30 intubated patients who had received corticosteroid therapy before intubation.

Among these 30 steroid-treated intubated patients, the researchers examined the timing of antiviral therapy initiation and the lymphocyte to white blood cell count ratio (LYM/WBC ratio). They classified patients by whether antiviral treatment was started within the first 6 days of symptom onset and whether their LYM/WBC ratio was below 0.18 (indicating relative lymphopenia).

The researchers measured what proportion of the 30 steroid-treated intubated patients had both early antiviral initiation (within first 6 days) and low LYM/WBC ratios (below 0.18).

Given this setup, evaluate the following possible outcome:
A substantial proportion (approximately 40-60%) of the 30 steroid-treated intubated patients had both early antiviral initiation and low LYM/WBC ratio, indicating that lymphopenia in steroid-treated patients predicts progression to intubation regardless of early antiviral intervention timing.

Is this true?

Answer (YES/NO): NO